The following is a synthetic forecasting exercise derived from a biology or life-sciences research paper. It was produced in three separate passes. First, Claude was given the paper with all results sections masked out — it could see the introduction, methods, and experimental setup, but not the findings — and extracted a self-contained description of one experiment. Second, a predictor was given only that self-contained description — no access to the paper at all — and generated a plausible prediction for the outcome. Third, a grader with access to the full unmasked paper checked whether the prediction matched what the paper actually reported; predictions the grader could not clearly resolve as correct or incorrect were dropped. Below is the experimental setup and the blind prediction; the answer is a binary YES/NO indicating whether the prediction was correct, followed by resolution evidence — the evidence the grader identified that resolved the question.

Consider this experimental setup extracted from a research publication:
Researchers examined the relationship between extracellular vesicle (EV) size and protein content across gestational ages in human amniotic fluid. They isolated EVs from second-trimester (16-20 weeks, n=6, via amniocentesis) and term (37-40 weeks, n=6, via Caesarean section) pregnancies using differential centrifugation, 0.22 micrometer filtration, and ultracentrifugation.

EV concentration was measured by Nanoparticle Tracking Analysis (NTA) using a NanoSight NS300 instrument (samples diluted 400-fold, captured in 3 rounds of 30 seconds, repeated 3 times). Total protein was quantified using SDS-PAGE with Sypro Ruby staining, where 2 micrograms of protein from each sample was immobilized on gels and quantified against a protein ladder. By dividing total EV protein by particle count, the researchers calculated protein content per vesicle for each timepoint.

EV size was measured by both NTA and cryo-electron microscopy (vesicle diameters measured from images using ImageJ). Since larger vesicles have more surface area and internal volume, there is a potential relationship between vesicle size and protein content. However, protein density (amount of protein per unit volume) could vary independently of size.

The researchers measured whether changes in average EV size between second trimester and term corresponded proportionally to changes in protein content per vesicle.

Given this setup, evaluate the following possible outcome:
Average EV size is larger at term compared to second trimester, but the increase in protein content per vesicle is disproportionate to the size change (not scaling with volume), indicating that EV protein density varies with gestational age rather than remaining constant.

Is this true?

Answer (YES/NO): NO